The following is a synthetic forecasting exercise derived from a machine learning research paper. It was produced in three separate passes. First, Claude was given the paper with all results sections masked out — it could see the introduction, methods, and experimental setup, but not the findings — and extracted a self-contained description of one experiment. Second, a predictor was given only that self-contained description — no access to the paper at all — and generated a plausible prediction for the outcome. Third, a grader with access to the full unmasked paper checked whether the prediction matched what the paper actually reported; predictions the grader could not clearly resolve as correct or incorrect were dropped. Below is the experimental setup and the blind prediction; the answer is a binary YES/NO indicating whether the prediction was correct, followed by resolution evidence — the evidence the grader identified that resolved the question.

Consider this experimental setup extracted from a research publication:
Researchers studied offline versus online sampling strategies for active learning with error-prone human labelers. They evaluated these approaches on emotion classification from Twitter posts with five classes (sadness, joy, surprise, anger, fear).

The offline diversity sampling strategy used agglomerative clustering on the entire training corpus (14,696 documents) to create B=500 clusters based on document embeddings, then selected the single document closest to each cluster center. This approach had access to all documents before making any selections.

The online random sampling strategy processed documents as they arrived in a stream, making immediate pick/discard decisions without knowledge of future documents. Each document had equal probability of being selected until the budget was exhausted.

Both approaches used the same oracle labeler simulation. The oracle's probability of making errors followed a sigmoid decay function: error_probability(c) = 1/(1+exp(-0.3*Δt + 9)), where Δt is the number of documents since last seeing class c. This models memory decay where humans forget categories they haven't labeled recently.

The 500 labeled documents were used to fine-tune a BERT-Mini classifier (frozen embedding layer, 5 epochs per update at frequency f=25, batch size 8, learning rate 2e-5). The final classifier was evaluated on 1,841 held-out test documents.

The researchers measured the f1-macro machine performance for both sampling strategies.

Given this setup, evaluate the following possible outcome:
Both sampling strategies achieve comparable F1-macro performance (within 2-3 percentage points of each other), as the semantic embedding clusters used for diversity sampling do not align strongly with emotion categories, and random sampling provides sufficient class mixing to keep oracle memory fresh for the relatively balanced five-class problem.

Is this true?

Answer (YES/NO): NO